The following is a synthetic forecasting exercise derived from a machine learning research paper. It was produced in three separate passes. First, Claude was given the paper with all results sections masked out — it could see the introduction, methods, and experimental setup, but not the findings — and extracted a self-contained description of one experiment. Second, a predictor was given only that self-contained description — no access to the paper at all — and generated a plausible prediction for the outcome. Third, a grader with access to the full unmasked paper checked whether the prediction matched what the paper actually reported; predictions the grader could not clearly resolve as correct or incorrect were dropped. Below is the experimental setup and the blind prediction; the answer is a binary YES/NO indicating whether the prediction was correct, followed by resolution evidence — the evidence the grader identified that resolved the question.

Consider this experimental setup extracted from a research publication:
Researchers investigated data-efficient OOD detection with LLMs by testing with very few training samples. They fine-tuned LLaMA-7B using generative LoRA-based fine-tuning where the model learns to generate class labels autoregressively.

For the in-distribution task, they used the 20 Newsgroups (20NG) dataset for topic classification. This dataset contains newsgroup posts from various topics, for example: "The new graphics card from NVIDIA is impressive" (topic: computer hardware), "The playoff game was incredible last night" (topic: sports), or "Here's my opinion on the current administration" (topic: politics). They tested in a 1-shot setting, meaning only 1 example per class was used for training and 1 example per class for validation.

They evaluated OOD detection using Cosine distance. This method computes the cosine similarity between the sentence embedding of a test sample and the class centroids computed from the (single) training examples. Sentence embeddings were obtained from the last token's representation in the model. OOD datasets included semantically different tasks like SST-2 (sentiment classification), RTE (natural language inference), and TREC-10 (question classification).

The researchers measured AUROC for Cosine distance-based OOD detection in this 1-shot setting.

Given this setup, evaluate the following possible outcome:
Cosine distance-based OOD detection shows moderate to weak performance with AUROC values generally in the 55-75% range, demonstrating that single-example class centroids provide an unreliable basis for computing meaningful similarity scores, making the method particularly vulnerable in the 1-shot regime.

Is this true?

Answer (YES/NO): NO